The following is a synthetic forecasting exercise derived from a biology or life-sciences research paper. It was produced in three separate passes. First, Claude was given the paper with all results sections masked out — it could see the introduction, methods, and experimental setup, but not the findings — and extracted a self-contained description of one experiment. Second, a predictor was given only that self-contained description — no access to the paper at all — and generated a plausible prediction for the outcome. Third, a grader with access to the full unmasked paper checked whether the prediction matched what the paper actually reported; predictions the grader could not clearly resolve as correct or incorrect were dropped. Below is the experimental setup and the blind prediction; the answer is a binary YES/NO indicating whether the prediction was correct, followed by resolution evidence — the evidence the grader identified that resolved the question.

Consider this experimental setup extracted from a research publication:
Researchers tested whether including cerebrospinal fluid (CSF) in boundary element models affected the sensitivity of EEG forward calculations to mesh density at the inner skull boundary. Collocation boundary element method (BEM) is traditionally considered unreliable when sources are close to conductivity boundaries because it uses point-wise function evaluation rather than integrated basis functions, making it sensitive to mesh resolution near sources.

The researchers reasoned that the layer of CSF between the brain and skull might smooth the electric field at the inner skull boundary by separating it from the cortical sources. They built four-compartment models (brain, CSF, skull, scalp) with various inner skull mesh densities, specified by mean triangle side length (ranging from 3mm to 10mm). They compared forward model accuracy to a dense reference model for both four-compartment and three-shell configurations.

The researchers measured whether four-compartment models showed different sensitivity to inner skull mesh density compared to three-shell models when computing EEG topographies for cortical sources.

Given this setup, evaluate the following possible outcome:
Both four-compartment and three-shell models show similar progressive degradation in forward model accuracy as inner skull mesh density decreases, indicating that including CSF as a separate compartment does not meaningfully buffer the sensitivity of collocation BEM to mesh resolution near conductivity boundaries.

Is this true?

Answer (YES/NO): NO